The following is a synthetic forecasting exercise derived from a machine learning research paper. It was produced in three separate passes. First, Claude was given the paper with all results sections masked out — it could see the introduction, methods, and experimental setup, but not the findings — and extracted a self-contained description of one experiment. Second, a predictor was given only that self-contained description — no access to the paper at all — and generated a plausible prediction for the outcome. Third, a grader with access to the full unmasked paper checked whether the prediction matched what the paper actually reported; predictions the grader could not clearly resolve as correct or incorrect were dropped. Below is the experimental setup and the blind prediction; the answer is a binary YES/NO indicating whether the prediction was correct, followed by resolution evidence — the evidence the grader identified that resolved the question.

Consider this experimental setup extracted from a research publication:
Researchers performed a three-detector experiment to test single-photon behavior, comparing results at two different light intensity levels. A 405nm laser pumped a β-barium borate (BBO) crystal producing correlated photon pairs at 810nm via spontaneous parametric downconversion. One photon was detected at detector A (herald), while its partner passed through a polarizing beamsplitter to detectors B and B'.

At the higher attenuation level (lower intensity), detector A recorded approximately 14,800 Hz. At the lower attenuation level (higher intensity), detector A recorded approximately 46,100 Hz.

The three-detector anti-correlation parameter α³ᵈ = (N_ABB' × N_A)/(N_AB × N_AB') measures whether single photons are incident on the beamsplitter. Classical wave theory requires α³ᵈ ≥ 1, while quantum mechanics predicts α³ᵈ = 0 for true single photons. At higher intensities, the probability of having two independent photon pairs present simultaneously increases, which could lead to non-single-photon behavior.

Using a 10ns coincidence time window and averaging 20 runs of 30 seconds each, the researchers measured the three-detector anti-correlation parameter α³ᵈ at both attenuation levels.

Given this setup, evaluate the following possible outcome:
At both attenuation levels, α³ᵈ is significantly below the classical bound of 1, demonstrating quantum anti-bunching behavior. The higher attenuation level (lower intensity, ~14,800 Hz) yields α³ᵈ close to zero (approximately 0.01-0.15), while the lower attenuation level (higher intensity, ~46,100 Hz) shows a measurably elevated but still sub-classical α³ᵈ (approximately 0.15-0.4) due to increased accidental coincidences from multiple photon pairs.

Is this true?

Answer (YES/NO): NO